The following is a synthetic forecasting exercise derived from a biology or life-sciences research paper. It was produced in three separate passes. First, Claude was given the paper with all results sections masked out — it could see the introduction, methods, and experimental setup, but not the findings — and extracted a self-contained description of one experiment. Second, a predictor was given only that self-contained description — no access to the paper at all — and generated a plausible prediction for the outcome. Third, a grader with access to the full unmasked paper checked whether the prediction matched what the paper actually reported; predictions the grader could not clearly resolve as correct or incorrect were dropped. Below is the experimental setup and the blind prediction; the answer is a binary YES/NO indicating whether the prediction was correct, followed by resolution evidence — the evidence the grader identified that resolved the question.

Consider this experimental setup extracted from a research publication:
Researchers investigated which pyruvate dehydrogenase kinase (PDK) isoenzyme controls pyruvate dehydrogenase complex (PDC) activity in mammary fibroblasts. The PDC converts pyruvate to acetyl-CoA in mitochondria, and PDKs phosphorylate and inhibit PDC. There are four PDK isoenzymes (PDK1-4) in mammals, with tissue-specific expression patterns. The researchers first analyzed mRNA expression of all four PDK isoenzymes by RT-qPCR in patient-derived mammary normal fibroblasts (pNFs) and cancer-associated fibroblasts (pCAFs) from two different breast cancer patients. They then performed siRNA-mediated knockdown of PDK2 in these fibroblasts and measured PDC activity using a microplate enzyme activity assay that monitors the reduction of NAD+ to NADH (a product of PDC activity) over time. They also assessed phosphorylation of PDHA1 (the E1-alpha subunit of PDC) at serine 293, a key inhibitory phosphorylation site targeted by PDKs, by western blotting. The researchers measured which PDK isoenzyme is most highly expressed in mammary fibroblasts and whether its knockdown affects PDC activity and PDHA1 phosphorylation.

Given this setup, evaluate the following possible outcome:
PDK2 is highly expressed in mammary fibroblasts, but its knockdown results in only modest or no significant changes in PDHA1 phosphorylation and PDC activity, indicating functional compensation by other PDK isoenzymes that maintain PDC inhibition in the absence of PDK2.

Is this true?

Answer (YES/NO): NO